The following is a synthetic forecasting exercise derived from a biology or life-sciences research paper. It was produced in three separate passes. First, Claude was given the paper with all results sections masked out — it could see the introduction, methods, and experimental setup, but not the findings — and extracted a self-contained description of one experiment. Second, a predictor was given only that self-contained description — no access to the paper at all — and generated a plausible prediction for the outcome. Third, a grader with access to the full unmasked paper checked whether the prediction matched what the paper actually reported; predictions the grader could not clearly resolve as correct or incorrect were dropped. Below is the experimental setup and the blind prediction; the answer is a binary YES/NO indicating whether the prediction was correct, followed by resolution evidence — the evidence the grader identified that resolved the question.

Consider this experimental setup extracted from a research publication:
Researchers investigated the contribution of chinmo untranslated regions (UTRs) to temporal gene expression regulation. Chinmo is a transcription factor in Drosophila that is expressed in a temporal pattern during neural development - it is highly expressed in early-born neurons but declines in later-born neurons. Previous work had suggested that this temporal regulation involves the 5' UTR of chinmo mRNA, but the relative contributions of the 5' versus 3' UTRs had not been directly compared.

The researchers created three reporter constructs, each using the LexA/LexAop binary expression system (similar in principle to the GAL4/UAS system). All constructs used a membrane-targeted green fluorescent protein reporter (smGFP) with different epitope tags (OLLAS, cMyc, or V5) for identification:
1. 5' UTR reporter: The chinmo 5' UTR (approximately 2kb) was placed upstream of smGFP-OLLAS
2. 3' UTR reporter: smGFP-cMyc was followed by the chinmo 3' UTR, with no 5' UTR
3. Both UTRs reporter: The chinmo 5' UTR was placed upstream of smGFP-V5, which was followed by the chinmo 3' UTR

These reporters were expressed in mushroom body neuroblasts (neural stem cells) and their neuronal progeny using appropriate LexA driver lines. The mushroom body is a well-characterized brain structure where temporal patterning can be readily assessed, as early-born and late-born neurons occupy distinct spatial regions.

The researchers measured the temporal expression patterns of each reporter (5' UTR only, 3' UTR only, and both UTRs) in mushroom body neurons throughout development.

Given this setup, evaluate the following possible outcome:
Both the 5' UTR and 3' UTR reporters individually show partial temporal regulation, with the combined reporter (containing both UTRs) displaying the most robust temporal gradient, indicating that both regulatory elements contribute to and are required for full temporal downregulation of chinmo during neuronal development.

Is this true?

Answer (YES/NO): NO